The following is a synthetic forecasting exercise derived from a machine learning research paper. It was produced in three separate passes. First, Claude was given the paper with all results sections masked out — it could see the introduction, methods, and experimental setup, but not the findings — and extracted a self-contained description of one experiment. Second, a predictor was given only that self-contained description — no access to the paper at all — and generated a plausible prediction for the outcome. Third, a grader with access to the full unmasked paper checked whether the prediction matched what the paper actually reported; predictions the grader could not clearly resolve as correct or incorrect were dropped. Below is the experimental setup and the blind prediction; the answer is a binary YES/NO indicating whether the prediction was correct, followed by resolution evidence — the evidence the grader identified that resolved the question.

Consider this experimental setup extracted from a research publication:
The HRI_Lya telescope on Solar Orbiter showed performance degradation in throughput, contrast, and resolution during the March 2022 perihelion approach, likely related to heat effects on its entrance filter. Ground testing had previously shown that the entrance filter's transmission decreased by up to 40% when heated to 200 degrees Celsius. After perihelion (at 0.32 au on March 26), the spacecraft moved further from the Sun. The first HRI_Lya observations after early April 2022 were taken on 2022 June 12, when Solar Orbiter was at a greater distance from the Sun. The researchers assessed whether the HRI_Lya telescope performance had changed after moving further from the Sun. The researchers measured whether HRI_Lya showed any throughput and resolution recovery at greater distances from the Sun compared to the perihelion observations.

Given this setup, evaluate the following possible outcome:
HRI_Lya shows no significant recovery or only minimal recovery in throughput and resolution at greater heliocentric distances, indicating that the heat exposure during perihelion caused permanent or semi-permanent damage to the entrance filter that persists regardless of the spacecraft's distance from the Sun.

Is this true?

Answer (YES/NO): NO